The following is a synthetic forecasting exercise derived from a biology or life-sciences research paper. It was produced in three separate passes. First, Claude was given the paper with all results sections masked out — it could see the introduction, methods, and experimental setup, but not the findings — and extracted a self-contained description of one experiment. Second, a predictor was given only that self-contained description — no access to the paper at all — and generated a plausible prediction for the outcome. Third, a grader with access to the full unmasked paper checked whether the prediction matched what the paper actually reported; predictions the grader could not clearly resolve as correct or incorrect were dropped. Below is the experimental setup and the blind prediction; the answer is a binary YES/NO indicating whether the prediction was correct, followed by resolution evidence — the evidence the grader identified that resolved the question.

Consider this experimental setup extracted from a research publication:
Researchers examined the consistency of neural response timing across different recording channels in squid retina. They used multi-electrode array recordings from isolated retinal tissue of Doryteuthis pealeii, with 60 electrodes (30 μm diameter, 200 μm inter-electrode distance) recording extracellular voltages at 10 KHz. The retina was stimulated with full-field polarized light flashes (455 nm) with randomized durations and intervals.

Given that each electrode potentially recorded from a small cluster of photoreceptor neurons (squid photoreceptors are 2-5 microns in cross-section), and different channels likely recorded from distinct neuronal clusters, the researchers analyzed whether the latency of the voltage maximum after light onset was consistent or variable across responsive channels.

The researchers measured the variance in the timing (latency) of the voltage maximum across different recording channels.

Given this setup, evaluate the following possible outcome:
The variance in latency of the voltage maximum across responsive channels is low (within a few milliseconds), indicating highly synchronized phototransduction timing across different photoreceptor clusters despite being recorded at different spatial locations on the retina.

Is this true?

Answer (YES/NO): YES